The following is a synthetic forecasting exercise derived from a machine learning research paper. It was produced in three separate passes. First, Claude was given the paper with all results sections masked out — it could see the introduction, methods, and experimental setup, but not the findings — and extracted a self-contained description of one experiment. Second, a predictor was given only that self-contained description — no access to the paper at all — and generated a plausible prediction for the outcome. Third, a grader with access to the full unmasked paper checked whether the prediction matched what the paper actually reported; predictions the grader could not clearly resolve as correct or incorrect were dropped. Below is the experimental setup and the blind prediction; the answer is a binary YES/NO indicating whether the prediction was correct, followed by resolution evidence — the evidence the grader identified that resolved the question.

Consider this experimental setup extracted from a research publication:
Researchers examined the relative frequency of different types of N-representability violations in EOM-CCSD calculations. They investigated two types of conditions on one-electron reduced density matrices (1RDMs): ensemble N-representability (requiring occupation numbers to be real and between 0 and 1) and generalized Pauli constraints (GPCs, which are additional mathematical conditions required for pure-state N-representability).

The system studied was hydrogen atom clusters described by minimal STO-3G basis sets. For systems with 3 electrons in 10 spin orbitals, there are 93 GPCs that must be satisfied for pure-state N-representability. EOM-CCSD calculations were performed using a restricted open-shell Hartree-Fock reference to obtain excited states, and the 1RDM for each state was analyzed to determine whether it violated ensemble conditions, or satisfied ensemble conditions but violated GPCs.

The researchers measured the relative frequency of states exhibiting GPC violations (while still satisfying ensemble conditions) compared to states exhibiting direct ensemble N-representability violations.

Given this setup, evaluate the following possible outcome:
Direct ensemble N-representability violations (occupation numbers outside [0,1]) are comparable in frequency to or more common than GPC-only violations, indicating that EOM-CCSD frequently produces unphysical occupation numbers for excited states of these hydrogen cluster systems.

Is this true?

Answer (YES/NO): YES